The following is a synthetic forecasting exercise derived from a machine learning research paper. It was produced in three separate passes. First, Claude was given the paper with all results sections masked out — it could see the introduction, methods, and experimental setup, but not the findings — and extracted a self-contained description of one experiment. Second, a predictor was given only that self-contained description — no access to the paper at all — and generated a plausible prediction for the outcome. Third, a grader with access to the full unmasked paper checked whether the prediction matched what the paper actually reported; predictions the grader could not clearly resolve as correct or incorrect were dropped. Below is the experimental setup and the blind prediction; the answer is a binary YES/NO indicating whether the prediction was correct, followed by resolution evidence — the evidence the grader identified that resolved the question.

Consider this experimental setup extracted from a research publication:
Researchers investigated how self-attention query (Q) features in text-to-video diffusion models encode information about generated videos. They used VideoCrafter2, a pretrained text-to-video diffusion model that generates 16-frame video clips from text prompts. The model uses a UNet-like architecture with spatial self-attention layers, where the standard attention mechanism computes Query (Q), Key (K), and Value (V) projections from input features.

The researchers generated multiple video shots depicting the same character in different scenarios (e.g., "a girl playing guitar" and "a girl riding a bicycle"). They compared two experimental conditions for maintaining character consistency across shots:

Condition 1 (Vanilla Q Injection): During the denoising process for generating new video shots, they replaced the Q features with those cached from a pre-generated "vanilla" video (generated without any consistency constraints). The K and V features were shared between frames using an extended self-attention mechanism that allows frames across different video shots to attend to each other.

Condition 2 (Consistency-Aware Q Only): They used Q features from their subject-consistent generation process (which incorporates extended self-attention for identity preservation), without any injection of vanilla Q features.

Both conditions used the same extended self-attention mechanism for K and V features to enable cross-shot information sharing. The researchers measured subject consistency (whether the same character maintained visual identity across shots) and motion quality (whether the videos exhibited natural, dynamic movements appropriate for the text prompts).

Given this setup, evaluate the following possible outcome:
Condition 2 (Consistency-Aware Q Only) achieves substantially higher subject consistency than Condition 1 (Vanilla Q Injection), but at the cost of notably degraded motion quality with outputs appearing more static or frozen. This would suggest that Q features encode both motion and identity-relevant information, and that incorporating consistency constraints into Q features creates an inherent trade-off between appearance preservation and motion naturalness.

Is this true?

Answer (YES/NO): YES